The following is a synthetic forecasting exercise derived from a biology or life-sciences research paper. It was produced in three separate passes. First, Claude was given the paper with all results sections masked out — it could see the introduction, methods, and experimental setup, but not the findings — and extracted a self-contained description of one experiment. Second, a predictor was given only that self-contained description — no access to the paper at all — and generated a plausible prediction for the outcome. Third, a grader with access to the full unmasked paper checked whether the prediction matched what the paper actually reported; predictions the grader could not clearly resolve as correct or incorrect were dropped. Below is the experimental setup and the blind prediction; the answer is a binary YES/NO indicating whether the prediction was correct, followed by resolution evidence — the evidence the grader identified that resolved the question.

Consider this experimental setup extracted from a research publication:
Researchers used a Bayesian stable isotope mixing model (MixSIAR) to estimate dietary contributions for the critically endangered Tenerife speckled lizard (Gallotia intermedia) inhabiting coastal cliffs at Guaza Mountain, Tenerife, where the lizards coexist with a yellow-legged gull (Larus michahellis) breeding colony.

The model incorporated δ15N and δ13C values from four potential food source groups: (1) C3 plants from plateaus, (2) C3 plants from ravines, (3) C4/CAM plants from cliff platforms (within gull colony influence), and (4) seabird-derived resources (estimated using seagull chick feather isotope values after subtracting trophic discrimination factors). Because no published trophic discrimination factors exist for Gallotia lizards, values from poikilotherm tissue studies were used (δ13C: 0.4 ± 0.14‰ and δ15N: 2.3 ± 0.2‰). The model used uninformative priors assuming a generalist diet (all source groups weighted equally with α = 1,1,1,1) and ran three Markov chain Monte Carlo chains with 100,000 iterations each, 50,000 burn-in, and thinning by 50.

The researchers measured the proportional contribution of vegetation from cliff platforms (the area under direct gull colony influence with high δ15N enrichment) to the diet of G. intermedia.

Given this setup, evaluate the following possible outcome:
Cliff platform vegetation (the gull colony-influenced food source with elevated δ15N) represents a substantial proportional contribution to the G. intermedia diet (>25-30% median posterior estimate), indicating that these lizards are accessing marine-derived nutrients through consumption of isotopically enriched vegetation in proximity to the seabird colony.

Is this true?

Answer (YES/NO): NO